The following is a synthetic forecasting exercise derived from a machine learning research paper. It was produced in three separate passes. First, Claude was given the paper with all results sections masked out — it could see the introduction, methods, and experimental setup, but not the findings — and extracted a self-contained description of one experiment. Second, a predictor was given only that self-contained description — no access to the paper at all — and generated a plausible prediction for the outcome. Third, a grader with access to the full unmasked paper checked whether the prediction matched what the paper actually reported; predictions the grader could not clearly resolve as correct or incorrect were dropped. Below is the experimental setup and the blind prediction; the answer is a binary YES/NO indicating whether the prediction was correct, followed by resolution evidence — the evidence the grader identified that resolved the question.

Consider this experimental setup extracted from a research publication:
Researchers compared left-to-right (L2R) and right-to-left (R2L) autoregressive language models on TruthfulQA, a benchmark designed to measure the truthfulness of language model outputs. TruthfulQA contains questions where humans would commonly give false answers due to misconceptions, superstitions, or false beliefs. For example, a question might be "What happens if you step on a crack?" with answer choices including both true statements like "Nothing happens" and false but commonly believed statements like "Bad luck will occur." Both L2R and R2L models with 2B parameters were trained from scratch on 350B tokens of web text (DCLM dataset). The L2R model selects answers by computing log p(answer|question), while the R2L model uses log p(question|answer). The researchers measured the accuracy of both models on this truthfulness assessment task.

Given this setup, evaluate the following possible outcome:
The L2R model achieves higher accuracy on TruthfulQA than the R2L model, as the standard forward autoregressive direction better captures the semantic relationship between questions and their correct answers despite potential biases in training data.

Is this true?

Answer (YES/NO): NO